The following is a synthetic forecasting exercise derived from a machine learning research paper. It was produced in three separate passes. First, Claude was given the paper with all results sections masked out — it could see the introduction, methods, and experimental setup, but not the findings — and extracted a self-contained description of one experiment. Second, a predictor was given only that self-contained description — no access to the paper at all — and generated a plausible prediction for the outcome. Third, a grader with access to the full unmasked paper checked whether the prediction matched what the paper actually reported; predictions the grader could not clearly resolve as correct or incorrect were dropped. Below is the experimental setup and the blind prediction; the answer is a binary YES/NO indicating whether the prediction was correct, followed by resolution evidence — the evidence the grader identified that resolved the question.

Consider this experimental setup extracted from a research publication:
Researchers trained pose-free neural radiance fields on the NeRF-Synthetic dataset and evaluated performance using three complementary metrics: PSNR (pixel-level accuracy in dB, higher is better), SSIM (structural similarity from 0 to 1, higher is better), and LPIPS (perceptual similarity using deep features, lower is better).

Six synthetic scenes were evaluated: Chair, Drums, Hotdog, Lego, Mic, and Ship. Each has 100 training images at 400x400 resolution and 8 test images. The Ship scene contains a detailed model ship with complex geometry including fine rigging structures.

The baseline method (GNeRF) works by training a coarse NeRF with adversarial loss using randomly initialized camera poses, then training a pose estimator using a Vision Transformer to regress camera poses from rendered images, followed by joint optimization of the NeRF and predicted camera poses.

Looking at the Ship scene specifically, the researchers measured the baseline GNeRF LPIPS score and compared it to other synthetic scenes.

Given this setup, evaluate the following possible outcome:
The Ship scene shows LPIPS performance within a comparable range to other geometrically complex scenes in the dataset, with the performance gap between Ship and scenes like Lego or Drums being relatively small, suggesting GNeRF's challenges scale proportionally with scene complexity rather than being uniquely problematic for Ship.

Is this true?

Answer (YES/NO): NO